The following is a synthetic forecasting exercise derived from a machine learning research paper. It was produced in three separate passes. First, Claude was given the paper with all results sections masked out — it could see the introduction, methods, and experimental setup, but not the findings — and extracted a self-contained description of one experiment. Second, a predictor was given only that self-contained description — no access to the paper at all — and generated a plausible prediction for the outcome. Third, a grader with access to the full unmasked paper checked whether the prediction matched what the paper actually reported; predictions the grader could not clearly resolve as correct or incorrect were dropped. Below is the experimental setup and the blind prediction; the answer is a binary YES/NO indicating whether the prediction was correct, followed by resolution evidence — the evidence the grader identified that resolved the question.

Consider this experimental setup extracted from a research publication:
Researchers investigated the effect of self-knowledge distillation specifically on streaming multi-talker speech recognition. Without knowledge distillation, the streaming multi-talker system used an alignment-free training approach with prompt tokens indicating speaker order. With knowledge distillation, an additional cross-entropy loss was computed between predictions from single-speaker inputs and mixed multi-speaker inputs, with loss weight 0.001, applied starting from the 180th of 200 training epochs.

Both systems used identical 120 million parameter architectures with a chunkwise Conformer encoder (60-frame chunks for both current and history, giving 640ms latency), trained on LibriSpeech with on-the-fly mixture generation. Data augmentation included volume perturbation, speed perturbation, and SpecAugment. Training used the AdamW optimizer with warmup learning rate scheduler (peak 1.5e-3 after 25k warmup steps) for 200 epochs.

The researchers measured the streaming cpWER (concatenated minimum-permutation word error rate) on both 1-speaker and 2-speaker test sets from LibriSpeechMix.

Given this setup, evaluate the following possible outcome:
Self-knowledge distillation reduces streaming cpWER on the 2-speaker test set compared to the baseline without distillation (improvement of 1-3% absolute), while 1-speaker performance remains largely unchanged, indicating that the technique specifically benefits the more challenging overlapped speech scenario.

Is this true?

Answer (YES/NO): NO